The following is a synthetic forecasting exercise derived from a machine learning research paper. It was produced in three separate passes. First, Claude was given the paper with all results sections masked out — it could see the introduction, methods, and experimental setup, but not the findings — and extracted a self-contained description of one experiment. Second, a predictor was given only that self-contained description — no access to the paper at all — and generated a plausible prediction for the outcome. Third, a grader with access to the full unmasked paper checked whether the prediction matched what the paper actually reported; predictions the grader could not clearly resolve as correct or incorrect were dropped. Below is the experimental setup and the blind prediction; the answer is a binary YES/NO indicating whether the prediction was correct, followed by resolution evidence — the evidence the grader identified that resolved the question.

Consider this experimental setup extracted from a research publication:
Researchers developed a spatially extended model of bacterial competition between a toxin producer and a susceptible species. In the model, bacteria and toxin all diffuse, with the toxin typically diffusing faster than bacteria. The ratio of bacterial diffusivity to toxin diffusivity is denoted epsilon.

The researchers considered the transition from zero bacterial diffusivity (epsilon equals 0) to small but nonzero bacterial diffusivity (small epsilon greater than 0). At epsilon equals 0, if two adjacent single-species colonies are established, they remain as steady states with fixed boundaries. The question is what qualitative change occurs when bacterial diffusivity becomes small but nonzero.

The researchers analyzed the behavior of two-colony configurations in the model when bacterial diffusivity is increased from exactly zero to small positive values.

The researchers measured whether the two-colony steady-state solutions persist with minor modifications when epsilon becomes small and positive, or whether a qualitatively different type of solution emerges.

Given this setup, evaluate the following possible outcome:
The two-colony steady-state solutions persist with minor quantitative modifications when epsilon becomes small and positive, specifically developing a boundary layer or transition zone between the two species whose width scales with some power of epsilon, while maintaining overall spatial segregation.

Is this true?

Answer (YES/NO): NO